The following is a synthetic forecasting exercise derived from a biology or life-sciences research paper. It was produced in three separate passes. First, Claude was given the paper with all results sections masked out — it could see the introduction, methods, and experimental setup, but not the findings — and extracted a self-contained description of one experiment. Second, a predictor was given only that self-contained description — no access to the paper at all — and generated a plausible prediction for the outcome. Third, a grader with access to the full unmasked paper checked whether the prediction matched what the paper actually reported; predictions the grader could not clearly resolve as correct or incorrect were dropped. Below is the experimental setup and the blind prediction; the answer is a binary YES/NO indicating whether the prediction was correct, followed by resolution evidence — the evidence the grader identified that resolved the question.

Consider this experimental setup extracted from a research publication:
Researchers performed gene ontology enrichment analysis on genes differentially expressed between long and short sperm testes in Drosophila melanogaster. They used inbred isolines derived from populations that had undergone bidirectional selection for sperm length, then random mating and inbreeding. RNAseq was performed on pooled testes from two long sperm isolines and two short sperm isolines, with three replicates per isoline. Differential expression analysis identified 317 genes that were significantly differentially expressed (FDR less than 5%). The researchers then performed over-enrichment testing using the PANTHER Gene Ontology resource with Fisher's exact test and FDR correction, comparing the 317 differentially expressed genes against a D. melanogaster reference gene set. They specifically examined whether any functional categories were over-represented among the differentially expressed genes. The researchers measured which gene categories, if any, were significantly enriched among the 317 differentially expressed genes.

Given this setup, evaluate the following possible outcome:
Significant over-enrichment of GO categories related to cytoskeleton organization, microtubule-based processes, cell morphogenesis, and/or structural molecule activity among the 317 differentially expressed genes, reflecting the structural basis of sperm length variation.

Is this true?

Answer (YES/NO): NO